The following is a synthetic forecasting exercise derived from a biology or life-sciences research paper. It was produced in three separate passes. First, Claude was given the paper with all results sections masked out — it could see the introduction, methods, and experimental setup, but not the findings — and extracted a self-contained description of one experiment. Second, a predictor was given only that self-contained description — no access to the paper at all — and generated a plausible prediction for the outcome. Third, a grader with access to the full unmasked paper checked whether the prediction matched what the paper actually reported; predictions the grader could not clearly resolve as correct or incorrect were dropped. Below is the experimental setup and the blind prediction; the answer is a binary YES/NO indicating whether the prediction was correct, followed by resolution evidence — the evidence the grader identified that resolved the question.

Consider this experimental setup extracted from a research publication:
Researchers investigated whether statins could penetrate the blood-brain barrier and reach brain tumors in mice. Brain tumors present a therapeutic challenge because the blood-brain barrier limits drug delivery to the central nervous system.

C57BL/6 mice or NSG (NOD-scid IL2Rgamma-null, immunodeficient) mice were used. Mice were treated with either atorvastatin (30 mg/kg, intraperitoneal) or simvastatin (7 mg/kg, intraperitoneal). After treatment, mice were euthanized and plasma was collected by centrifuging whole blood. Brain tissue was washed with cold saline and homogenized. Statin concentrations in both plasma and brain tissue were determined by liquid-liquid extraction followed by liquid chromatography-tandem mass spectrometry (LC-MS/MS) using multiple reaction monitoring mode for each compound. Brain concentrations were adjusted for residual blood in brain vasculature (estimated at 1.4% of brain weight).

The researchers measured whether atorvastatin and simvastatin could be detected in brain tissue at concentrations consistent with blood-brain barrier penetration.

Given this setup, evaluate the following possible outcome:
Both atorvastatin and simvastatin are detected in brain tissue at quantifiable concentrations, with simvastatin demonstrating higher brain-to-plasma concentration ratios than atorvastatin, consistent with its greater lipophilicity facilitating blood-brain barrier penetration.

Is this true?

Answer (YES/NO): NO